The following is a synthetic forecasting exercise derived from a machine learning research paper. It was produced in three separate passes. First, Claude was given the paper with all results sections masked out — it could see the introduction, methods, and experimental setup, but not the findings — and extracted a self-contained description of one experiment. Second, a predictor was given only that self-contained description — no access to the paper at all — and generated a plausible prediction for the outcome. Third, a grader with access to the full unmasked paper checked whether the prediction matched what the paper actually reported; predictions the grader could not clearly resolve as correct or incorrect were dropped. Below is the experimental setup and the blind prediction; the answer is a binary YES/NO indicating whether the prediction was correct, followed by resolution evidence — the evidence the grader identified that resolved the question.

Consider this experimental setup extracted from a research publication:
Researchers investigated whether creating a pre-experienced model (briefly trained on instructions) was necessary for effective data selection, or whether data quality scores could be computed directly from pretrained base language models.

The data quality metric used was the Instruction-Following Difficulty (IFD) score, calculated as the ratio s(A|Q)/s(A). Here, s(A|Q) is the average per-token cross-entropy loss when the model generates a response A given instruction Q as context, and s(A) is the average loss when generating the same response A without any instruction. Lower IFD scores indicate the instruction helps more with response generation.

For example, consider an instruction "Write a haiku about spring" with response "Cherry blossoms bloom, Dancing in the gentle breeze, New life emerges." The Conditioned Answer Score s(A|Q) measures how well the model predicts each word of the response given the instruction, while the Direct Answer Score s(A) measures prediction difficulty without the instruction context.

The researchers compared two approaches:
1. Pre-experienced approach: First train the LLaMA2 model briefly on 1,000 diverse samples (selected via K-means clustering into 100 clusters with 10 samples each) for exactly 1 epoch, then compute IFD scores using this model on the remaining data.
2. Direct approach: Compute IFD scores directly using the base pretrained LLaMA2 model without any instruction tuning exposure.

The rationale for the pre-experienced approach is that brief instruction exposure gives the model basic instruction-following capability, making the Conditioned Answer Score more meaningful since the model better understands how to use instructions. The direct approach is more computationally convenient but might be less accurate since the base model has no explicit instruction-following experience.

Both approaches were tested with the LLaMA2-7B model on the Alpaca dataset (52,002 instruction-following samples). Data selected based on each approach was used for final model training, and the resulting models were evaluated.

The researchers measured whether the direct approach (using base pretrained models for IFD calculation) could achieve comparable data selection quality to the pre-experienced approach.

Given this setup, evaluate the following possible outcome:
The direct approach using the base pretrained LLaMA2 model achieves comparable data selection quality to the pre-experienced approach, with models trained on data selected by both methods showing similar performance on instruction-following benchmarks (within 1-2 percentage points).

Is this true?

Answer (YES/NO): NO